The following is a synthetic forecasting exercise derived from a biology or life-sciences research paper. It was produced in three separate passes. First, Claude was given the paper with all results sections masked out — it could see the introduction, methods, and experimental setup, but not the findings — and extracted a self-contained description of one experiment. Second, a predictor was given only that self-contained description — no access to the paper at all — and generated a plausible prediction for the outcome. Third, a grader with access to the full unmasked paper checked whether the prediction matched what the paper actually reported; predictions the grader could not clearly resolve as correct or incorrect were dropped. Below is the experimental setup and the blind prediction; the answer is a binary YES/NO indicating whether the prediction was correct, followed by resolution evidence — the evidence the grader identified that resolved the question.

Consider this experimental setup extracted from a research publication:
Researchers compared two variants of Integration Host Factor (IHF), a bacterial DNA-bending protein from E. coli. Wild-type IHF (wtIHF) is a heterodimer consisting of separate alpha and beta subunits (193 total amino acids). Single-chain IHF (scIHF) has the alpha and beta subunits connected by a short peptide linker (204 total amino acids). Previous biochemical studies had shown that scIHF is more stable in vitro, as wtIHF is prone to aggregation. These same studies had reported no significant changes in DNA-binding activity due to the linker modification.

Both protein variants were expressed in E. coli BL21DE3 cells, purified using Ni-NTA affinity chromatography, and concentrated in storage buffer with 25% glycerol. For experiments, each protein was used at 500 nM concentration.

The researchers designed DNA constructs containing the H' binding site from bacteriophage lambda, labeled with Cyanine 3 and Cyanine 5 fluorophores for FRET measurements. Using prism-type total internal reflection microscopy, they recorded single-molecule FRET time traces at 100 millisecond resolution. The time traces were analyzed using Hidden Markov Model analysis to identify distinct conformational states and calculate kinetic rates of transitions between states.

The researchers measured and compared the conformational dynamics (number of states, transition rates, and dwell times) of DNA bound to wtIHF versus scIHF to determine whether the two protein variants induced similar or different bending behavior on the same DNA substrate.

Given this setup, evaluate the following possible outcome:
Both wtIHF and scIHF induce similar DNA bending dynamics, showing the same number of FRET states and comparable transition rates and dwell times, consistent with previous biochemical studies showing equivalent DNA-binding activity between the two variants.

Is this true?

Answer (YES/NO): NO